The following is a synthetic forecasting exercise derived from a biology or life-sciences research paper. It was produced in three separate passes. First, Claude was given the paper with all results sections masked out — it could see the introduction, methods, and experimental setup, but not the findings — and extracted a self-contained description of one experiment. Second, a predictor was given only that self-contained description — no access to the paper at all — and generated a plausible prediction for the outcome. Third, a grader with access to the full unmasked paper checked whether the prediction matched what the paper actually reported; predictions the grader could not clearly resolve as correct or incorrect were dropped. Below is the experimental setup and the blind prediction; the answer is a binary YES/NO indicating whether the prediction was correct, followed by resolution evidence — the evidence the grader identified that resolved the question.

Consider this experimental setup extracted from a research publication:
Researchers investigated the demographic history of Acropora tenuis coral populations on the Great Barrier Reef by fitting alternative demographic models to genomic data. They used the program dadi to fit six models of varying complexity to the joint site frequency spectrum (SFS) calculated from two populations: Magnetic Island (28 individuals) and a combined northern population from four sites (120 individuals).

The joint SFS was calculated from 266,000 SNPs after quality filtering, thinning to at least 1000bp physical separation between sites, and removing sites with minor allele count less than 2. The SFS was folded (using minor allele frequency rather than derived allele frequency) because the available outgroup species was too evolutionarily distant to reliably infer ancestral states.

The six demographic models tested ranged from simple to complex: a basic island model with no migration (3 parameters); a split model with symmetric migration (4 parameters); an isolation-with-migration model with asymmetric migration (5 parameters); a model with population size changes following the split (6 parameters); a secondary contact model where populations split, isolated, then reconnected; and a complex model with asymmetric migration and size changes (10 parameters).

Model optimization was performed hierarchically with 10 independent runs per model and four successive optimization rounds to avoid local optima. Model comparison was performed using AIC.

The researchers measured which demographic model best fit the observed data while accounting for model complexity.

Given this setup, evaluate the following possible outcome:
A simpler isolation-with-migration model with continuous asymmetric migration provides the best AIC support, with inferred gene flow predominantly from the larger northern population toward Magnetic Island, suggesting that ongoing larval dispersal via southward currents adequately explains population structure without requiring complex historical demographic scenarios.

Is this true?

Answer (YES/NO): NO